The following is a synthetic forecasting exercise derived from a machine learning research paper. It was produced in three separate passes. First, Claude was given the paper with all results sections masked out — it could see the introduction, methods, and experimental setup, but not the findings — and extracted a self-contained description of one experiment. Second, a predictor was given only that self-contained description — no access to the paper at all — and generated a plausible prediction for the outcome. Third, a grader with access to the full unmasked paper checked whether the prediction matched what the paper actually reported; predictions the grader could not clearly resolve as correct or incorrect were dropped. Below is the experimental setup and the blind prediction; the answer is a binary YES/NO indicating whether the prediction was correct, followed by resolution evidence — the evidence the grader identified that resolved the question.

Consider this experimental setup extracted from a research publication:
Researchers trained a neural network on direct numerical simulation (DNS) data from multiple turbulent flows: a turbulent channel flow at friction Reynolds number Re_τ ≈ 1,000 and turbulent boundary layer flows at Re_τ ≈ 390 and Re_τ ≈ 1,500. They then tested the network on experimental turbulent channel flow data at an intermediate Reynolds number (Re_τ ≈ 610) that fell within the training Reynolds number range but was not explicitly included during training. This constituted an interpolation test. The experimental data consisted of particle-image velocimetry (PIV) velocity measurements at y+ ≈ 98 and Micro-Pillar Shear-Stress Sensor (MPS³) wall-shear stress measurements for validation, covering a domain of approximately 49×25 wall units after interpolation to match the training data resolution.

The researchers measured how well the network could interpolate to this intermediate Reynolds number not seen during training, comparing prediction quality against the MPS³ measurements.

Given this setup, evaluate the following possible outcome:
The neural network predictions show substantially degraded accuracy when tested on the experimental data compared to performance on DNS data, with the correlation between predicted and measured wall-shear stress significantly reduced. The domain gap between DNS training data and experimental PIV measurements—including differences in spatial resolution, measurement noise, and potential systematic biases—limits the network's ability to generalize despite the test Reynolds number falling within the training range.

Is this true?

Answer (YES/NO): NO